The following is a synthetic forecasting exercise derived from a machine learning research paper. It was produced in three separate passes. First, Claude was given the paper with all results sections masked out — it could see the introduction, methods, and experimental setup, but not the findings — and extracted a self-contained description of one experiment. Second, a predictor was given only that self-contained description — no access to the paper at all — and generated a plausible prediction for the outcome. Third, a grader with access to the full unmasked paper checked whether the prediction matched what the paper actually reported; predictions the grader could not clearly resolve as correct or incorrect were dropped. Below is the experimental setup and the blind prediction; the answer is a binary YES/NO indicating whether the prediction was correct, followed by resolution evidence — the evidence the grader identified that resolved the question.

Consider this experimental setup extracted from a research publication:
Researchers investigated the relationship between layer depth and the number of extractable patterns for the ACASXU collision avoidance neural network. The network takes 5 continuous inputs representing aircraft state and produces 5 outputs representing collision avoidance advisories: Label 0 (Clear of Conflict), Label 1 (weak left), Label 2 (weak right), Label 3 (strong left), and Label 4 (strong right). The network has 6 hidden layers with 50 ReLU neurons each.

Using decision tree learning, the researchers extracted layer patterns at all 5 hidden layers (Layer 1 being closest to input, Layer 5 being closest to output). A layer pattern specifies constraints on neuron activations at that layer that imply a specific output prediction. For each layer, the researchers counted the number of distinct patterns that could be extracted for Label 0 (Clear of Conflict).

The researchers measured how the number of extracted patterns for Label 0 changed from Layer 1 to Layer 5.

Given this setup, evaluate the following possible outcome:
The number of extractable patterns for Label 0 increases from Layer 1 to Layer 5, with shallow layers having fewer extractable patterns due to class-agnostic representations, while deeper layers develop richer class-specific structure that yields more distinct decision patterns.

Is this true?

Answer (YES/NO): NO